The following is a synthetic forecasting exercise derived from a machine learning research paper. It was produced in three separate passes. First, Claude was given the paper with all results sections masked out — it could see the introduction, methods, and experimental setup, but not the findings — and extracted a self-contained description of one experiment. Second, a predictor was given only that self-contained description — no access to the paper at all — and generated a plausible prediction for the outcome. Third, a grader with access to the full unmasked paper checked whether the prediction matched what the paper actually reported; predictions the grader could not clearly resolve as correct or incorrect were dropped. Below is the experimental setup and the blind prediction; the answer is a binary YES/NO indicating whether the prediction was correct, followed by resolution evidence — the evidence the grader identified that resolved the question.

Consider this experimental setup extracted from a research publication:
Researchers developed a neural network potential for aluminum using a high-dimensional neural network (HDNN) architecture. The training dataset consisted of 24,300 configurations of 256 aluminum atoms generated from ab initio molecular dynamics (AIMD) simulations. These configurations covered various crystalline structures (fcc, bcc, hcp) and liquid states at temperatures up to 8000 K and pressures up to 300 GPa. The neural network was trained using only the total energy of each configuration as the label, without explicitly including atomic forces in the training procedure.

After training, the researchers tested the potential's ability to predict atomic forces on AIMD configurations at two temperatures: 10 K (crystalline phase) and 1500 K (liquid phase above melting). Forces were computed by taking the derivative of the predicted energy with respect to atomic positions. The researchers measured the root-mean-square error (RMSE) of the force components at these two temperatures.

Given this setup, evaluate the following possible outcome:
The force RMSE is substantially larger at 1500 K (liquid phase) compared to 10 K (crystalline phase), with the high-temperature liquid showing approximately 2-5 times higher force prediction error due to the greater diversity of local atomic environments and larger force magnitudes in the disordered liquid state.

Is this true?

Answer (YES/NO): YES